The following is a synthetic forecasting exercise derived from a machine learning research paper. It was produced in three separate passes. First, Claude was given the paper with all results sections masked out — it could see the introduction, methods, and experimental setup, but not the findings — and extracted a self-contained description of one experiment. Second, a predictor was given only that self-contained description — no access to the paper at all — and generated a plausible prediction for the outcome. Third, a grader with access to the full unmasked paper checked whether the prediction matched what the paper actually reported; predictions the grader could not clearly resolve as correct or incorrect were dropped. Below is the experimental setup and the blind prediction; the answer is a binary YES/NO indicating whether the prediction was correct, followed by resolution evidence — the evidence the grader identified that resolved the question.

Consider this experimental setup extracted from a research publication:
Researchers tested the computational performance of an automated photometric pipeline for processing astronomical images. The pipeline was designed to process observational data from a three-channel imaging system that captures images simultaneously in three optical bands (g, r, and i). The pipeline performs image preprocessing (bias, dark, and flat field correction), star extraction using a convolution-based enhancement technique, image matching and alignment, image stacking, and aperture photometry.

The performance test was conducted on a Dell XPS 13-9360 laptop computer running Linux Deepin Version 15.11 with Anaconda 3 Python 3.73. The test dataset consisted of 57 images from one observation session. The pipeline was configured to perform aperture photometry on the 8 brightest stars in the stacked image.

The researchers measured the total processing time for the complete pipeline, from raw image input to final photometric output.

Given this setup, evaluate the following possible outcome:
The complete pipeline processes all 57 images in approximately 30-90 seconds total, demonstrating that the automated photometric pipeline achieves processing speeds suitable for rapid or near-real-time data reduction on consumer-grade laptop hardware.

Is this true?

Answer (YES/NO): NO